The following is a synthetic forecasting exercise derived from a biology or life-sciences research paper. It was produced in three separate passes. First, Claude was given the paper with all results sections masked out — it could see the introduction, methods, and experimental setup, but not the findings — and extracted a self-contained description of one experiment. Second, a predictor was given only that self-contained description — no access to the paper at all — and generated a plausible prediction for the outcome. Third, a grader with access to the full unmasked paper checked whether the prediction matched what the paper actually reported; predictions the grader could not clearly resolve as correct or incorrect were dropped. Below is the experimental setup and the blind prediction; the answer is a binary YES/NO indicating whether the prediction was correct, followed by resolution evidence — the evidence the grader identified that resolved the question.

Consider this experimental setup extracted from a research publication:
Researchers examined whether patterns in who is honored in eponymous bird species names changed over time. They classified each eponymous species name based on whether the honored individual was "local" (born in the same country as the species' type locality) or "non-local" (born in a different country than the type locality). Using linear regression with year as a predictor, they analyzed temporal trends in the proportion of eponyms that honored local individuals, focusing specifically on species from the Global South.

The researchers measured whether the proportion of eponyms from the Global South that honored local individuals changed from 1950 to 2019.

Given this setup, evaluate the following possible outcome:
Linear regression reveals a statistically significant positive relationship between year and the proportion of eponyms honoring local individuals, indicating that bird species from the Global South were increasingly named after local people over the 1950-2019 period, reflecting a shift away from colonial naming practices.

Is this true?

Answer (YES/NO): YES